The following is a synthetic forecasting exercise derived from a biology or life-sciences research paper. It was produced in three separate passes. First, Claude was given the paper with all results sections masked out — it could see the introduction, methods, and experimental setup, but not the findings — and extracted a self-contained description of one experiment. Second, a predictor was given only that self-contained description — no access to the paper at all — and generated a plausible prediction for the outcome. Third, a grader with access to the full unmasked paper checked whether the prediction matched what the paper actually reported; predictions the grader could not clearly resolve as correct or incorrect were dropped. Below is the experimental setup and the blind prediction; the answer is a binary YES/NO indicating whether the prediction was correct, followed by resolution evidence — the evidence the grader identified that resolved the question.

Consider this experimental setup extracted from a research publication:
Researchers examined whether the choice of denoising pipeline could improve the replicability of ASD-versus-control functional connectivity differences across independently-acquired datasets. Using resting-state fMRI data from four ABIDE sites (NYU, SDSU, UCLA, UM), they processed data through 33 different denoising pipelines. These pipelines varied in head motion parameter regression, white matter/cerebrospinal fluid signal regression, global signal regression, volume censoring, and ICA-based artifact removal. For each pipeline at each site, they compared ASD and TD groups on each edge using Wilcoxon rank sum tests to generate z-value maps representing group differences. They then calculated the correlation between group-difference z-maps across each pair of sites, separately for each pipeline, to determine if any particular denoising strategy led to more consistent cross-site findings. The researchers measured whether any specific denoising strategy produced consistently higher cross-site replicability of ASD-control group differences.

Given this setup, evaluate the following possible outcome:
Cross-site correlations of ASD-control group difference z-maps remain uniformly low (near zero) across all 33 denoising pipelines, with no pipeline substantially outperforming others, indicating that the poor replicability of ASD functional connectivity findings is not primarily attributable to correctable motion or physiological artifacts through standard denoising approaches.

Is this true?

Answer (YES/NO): YES